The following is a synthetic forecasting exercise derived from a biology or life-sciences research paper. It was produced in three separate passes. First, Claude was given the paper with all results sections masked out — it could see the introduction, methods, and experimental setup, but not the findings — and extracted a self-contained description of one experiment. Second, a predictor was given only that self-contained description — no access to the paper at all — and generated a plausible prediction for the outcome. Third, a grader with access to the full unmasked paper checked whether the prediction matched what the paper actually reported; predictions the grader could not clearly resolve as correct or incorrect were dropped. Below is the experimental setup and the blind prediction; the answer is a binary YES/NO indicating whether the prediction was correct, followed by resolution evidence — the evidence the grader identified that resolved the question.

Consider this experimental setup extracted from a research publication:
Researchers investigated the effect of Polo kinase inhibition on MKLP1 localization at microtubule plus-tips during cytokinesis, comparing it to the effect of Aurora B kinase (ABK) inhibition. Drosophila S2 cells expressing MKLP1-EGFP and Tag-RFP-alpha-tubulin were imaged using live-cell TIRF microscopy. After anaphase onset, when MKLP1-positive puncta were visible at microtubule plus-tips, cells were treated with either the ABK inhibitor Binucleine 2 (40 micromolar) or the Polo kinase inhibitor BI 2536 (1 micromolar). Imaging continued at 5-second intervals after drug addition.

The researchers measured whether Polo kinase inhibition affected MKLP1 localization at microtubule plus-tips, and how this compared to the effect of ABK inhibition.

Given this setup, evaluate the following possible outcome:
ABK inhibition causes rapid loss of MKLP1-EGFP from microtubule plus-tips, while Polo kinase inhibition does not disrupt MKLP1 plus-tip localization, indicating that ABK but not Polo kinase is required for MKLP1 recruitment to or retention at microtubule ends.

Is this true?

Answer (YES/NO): YES